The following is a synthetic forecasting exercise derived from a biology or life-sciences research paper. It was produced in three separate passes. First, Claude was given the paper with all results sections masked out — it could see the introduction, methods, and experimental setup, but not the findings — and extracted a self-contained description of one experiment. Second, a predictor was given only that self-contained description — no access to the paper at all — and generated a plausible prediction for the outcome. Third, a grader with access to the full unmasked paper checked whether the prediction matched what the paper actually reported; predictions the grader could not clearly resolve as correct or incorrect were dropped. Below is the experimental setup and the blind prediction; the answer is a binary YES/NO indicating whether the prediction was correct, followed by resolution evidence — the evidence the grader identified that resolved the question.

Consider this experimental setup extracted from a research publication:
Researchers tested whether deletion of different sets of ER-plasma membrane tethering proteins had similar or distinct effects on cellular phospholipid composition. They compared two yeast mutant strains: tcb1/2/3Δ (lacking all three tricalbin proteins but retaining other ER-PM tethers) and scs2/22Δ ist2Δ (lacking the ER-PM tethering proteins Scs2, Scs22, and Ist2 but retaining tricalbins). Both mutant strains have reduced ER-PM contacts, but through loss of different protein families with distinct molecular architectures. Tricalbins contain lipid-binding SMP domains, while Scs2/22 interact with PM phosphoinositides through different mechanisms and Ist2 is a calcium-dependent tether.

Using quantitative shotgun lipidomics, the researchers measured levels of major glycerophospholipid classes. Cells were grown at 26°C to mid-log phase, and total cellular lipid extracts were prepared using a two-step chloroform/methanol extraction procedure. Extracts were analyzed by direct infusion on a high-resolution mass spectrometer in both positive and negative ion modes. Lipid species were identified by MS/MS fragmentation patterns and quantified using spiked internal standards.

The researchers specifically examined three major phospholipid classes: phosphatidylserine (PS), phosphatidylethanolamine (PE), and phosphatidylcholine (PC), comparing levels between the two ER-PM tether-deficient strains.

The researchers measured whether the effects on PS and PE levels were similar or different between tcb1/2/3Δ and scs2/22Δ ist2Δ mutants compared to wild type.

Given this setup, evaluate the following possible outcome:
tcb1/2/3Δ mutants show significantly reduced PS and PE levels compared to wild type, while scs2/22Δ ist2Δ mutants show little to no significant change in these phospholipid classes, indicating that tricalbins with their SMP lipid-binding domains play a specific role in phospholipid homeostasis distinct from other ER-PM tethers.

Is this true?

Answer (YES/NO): NO